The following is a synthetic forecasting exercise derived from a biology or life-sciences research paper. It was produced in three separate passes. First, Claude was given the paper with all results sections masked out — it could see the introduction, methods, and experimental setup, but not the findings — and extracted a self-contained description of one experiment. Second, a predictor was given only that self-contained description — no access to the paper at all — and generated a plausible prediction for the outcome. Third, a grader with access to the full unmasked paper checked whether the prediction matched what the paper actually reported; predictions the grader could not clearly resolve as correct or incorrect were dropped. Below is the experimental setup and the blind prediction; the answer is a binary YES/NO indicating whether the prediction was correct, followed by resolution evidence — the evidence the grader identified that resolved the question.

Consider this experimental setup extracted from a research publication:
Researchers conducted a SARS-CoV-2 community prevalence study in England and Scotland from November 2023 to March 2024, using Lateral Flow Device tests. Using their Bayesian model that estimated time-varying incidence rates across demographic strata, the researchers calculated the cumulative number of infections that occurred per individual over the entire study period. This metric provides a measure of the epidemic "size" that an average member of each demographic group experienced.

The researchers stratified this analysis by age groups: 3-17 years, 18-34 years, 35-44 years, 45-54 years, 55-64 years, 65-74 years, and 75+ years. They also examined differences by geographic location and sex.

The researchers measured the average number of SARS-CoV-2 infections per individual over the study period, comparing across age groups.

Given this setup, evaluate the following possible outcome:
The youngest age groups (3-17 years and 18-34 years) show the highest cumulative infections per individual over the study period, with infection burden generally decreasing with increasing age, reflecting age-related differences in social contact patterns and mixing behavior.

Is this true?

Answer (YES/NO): NO